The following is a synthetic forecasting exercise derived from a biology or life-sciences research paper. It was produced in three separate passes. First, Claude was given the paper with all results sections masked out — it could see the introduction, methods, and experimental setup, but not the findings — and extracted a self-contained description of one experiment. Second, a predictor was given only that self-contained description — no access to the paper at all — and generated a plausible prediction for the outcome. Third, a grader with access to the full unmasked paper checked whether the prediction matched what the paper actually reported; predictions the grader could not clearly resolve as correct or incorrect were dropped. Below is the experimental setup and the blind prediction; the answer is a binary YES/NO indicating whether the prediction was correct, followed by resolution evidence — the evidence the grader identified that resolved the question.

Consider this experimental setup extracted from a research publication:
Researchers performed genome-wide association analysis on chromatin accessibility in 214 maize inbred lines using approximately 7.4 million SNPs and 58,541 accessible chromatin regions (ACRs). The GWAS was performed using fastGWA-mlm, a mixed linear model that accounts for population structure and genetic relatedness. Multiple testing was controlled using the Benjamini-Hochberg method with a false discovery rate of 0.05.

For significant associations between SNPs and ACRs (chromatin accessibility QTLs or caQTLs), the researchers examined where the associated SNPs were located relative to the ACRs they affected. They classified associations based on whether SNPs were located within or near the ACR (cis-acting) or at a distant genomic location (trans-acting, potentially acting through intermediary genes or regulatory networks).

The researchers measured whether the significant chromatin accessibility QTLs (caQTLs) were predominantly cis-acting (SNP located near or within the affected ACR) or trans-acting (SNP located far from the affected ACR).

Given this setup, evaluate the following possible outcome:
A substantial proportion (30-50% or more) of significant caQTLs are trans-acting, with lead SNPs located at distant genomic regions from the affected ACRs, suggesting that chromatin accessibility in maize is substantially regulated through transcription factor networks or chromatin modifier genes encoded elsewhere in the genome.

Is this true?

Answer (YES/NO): NO